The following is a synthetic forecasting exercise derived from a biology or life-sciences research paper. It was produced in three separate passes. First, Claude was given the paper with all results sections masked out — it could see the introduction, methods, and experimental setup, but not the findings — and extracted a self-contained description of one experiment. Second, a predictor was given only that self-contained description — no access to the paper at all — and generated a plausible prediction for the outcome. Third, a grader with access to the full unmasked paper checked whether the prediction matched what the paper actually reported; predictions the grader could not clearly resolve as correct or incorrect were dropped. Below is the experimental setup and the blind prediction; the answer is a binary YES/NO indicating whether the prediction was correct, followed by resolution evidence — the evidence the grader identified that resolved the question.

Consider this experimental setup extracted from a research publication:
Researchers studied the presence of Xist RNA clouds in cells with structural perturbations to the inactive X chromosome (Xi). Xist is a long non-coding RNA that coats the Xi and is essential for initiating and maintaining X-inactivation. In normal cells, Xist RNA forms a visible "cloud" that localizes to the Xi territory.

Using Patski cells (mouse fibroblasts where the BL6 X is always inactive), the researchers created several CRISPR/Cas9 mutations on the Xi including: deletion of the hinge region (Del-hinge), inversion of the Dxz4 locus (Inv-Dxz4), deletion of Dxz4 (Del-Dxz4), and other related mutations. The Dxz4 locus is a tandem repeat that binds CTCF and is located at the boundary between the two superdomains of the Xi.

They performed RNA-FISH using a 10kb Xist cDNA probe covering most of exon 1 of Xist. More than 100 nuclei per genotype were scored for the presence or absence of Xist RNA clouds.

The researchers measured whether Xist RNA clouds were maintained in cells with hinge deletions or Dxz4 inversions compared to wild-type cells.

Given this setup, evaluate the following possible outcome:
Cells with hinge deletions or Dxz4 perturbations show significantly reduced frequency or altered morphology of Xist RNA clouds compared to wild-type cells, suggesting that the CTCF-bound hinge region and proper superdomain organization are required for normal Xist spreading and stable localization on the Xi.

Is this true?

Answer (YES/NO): NO